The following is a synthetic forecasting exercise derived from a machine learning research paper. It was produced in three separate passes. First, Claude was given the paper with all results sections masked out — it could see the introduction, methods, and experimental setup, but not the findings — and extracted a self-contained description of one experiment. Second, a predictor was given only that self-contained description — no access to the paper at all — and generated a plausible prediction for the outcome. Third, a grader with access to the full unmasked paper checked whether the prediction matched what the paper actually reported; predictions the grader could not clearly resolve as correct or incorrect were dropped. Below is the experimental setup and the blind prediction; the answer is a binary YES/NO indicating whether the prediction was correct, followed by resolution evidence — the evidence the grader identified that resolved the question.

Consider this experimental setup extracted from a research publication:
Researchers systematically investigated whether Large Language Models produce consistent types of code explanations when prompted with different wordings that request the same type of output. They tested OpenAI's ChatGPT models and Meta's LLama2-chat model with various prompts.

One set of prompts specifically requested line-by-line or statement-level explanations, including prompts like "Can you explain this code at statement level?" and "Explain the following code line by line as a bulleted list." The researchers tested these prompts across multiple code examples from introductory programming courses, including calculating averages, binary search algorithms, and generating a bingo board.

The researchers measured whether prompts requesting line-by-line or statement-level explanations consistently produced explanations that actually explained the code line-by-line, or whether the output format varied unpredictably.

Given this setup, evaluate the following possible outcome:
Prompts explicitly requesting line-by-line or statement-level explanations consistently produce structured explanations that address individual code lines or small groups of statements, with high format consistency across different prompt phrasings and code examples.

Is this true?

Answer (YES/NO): NO